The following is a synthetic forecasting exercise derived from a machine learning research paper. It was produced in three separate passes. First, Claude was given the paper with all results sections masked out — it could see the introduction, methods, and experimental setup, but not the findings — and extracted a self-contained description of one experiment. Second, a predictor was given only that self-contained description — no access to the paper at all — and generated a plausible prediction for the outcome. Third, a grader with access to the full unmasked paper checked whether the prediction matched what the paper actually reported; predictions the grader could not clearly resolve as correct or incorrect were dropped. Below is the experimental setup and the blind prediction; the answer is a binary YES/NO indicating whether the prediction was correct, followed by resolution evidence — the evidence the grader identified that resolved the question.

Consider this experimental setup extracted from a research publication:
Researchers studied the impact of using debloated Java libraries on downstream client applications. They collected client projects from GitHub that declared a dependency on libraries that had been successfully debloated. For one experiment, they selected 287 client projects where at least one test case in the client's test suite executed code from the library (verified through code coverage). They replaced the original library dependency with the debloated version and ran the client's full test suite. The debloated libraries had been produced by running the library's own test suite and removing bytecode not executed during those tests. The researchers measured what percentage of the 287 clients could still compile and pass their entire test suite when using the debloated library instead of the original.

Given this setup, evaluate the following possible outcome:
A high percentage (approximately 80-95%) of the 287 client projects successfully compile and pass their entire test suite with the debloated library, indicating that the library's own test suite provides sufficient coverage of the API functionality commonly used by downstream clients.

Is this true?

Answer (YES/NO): YES